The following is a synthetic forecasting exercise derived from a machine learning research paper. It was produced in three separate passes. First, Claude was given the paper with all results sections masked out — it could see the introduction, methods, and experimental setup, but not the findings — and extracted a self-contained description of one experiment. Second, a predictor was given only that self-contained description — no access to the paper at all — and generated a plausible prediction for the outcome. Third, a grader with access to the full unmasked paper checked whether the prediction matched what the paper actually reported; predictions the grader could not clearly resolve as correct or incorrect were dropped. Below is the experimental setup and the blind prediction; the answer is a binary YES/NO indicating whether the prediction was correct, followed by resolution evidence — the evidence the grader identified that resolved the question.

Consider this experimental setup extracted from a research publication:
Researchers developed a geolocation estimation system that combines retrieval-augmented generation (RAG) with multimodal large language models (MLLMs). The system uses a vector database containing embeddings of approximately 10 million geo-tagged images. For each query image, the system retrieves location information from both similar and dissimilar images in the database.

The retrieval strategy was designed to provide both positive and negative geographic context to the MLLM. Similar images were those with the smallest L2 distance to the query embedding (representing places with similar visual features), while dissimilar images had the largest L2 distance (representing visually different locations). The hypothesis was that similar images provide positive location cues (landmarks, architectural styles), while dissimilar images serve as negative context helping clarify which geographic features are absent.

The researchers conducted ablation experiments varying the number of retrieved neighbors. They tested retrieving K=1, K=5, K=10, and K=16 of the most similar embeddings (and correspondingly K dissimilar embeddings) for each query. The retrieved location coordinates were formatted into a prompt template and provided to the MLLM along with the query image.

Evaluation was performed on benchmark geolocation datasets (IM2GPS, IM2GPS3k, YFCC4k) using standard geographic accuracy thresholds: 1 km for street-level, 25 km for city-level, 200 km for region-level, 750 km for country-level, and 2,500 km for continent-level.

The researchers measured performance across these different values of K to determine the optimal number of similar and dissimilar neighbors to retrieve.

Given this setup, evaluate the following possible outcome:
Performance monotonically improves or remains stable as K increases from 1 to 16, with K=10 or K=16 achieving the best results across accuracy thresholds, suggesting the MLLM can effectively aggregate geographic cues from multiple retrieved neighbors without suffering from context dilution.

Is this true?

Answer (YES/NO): YES